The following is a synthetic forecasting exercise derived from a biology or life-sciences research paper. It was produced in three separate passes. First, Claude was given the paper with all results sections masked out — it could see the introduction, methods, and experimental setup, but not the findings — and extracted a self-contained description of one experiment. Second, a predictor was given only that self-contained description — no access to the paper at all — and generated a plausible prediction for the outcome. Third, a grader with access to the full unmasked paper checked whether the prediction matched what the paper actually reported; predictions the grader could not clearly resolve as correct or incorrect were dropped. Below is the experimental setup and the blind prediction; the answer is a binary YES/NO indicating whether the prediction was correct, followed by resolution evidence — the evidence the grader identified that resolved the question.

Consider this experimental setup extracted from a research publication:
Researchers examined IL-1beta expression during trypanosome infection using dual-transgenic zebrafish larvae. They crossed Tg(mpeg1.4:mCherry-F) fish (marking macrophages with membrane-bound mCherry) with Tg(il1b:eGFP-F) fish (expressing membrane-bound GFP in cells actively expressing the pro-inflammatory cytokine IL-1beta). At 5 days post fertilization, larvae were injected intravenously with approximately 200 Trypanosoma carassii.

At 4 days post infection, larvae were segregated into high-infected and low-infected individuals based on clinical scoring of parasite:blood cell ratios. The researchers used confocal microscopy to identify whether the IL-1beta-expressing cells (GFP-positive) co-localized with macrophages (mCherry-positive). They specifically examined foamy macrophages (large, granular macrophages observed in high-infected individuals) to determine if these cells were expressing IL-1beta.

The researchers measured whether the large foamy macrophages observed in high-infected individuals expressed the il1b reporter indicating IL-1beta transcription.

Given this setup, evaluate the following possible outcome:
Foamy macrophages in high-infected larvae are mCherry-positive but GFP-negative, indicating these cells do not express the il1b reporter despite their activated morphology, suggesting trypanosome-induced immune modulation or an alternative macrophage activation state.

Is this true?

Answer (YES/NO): NO